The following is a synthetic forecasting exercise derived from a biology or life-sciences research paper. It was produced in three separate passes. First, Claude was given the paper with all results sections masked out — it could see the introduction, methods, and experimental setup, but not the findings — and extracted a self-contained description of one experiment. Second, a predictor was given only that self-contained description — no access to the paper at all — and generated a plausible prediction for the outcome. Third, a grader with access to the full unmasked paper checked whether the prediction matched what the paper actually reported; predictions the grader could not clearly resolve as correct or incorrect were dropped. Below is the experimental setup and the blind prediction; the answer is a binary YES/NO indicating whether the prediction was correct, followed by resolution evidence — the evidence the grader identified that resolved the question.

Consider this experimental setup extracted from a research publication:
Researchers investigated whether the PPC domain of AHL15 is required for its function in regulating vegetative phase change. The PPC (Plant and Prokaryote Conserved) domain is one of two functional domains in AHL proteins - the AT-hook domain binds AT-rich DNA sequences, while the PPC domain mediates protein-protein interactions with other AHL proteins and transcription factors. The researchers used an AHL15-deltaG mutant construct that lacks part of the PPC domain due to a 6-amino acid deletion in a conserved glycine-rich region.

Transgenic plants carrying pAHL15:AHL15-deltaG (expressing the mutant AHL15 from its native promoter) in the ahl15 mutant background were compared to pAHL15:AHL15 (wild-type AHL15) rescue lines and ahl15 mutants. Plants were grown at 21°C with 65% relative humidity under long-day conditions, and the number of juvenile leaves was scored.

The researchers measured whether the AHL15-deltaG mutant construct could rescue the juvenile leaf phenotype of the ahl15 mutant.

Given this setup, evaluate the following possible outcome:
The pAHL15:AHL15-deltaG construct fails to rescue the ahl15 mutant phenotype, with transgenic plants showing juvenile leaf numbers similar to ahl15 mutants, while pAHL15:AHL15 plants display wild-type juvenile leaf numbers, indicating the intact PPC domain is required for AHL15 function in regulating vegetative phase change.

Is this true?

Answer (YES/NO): NO